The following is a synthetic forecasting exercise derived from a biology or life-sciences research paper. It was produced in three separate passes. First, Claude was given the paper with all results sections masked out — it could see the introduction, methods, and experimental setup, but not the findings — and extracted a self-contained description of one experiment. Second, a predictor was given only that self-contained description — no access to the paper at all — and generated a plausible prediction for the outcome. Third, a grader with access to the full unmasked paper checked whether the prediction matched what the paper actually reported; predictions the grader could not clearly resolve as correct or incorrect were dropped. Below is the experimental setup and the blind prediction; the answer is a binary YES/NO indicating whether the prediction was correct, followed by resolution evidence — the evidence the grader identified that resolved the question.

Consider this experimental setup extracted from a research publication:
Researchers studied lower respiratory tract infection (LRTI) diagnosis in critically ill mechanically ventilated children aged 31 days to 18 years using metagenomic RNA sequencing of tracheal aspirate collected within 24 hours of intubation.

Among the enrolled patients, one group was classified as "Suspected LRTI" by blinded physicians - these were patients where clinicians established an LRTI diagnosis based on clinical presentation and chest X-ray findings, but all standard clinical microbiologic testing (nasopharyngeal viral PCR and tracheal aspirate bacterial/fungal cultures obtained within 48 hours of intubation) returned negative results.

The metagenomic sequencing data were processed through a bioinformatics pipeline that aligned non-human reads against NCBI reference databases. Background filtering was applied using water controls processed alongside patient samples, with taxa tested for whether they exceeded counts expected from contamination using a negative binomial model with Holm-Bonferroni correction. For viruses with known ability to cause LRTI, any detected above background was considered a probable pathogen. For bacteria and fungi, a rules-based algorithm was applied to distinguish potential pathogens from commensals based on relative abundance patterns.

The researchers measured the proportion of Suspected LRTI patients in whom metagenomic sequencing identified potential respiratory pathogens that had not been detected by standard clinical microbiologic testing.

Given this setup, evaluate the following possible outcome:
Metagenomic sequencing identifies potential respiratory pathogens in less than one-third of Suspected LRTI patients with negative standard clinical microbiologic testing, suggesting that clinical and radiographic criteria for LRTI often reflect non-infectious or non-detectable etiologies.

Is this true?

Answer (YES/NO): NO